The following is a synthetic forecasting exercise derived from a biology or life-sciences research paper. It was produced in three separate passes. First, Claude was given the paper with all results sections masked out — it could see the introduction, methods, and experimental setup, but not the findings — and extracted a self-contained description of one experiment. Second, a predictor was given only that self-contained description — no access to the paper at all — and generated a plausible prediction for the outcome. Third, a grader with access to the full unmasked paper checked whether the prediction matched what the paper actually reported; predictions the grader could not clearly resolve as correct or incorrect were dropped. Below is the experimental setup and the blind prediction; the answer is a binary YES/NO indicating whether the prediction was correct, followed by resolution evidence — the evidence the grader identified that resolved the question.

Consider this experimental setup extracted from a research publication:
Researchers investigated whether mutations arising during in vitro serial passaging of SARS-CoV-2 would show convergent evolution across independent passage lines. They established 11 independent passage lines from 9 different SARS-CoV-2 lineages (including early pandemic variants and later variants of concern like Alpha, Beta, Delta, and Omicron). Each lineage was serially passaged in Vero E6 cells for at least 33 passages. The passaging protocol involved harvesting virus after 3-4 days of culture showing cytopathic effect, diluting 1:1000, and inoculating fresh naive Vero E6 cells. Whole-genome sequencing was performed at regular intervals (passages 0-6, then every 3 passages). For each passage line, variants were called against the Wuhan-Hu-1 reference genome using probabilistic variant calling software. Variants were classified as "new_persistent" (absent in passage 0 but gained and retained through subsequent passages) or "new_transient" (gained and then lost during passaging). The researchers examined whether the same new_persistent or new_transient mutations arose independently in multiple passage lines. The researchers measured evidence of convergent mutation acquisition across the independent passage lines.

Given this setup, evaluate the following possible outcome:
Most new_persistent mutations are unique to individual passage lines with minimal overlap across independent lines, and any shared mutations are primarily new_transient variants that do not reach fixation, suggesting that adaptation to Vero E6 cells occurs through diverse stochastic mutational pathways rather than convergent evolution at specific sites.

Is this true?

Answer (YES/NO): NO